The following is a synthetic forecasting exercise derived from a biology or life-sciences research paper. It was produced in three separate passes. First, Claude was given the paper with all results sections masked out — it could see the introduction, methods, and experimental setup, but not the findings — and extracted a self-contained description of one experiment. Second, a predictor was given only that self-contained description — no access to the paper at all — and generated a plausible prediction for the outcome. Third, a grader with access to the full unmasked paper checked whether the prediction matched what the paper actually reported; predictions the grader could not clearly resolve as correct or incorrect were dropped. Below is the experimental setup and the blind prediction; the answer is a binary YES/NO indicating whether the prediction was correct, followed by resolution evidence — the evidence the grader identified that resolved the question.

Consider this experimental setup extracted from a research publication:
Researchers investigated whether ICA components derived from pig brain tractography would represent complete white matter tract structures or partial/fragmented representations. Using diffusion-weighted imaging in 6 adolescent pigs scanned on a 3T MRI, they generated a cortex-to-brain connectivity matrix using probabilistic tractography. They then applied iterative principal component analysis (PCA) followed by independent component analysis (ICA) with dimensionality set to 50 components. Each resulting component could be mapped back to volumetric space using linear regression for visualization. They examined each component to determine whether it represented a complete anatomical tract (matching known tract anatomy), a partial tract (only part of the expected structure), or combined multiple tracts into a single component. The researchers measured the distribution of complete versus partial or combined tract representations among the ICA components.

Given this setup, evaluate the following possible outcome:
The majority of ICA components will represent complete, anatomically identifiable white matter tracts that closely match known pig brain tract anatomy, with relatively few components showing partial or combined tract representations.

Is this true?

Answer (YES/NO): NO